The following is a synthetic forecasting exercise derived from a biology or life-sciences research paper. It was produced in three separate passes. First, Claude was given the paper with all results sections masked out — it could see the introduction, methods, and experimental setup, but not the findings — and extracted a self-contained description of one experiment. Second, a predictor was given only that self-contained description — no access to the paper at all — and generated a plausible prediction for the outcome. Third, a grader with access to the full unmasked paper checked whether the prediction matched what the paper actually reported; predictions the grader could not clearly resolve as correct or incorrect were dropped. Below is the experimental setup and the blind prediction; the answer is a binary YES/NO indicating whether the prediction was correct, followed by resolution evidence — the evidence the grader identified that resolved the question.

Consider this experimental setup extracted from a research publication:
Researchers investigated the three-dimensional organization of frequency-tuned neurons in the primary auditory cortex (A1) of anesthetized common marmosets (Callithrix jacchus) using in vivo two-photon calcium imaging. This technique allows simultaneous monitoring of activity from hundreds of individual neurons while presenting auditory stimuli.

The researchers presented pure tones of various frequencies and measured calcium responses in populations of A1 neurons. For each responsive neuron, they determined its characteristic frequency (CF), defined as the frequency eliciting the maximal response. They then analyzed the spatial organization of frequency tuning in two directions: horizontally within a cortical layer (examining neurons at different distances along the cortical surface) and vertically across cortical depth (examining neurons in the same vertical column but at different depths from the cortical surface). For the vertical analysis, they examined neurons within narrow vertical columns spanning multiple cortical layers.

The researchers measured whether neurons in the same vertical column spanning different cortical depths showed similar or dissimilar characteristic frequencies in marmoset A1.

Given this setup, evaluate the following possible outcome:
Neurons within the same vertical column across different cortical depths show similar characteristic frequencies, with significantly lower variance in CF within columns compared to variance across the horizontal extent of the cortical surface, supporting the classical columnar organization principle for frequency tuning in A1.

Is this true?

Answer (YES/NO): YES